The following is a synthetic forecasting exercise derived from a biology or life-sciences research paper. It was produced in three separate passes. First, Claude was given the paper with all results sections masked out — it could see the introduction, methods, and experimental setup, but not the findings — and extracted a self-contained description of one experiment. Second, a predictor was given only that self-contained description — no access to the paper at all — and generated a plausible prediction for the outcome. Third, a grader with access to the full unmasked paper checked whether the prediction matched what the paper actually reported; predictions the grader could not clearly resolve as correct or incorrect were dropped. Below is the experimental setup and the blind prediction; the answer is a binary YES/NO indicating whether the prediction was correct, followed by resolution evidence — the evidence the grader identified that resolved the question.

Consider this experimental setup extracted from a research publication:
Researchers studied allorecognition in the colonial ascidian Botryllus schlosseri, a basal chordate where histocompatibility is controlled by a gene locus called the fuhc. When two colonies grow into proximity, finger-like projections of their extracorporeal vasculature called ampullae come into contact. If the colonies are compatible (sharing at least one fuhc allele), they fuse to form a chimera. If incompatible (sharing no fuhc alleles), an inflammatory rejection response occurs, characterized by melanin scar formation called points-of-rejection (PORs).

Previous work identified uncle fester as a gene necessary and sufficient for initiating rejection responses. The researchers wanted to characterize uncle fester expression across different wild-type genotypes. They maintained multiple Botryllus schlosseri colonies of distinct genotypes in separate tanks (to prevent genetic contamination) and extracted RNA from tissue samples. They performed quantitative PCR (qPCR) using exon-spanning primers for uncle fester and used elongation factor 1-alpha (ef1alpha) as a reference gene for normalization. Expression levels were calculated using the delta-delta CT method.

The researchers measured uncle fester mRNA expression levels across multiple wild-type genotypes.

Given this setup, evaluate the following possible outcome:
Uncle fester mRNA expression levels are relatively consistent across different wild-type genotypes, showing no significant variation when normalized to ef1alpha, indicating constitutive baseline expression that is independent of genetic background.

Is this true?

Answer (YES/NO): NO